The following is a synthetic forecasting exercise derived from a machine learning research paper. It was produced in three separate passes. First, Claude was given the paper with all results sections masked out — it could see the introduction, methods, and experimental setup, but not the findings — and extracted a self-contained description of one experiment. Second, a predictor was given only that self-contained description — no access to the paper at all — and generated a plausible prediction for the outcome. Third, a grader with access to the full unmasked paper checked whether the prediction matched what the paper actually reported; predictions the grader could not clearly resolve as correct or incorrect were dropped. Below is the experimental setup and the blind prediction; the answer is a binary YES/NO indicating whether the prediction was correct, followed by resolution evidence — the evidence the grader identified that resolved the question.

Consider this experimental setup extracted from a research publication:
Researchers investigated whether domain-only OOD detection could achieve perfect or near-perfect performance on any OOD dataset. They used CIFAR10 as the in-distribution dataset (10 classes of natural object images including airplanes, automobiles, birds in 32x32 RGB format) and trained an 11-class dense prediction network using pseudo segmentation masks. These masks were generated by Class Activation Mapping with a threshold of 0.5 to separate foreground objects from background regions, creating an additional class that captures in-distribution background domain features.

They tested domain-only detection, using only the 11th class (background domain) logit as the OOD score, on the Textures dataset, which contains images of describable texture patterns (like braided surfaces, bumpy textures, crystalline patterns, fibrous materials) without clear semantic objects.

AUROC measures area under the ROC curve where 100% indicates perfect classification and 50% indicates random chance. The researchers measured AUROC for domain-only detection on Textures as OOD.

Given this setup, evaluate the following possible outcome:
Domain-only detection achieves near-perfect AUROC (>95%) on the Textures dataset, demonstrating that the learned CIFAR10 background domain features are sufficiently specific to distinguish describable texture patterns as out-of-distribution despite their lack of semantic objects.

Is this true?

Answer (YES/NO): YES